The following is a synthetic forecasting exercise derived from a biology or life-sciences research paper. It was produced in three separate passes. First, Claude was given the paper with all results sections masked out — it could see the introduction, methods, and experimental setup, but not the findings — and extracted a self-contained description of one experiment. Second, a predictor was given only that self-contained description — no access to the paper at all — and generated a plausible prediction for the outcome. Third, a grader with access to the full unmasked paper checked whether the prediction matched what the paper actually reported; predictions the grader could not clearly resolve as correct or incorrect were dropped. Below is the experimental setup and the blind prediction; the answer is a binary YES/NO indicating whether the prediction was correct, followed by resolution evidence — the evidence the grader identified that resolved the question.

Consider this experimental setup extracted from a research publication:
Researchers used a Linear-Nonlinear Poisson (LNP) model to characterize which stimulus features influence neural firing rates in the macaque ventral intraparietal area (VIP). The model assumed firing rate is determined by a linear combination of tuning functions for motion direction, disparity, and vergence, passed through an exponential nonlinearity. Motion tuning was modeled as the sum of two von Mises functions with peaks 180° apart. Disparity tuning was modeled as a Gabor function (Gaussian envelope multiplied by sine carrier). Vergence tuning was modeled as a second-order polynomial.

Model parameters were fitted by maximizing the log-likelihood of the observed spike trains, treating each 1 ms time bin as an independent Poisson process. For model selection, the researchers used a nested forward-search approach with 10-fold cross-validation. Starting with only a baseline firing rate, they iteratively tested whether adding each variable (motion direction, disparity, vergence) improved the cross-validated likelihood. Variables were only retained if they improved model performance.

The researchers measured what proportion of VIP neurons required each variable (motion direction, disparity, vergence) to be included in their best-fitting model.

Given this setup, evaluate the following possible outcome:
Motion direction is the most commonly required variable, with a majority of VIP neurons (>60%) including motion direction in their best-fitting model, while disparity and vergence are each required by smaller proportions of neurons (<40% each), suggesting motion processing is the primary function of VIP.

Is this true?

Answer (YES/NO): NO